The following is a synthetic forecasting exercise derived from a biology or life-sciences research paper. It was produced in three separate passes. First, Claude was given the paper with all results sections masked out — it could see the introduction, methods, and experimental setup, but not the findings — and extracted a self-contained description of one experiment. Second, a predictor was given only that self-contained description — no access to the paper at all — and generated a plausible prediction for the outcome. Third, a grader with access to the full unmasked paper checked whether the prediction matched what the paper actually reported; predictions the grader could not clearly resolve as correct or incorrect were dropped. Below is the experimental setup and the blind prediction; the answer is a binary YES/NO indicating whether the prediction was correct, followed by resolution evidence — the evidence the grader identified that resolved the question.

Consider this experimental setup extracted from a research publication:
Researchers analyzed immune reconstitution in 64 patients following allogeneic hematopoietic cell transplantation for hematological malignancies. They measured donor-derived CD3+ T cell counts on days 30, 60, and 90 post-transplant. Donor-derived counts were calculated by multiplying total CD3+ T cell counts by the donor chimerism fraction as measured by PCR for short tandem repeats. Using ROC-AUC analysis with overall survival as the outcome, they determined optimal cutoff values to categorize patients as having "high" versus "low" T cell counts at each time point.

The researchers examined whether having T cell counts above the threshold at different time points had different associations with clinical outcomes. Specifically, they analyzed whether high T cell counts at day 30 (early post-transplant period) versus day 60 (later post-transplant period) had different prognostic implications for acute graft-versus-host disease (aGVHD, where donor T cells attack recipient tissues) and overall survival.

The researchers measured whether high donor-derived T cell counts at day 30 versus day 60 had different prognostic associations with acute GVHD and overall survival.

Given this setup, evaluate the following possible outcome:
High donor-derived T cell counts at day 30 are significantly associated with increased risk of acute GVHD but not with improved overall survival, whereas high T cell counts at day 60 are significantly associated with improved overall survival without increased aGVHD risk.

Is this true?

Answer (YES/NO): YES